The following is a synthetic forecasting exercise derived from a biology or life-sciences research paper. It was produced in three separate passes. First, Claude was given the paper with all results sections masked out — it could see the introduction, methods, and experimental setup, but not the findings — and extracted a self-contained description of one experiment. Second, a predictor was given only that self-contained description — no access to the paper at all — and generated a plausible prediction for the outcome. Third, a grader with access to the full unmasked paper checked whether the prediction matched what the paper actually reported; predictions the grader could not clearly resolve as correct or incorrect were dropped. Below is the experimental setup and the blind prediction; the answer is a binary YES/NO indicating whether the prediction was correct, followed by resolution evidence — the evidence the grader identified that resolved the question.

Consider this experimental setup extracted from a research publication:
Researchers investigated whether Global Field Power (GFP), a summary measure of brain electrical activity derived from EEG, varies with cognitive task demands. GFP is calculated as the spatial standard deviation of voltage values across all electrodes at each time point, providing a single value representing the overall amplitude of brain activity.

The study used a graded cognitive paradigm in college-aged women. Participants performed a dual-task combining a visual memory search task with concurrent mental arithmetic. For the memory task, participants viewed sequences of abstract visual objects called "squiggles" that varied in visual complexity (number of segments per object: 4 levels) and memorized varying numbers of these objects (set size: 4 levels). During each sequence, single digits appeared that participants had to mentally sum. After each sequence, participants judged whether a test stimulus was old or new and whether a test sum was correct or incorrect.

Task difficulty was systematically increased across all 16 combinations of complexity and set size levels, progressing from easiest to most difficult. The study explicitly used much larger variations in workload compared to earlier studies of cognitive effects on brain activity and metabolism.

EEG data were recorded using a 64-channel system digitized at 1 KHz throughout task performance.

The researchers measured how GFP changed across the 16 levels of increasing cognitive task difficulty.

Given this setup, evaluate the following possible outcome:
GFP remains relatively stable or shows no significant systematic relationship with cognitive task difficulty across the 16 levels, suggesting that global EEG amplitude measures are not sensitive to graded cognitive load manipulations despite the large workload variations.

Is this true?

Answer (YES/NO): NO